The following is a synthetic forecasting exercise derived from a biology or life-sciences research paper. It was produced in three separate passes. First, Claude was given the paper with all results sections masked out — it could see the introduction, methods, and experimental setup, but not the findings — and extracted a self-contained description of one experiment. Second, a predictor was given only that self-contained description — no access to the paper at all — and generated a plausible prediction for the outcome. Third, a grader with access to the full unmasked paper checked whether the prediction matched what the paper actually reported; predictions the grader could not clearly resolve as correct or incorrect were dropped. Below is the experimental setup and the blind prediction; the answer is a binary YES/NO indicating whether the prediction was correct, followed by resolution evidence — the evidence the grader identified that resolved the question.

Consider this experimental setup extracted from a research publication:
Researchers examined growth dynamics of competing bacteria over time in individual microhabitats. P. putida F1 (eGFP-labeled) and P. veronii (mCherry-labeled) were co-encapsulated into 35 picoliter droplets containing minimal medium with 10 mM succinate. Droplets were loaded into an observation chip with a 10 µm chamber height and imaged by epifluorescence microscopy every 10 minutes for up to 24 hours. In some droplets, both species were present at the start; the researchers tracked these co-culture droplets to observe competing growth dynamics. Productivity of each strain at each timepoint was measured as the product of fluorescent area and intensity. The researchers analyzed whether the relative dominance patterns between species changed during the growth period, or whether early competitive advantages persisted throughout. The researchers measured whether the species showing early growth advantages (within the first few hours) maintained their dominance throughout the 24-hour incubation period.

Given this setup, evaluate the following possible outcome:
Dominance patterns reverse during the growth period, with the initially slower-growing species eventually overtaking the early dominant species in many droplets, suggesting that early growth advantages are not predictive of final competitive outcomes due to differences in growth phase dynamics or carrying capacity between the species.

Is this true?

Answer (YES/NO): NO